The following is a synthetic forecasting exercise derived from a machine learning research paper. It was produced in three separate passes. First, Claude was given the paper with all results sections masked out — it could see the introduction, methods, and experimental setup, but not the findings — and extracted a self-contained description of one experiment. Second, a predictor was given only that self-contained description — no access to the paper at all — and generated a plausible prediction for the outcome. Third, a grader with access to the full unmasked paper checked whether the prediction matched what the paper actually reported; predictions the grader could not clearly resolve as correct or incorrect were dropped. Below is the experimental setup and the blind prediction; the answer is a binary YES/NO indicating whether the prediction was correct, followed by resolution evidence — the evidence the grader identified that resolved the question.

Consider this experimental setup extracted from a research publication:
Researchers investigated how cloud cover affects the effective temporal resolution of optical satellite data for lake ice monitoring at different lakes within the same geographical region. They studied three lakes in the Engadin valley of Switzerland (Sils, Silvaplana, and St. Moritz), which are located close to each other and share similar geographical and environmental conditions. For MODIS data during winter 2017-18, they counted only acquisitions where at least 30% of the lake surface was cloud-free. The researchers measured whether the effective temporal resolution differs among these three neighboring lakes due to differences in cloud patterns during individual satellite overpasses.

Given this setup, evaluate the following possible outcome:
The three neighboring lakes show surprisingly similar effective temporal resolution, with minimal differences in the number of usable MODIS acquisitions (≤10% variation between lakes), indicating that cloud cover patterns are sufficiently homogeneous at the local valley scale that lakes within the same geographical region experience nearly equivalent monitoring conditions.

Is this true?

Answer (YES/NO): YES